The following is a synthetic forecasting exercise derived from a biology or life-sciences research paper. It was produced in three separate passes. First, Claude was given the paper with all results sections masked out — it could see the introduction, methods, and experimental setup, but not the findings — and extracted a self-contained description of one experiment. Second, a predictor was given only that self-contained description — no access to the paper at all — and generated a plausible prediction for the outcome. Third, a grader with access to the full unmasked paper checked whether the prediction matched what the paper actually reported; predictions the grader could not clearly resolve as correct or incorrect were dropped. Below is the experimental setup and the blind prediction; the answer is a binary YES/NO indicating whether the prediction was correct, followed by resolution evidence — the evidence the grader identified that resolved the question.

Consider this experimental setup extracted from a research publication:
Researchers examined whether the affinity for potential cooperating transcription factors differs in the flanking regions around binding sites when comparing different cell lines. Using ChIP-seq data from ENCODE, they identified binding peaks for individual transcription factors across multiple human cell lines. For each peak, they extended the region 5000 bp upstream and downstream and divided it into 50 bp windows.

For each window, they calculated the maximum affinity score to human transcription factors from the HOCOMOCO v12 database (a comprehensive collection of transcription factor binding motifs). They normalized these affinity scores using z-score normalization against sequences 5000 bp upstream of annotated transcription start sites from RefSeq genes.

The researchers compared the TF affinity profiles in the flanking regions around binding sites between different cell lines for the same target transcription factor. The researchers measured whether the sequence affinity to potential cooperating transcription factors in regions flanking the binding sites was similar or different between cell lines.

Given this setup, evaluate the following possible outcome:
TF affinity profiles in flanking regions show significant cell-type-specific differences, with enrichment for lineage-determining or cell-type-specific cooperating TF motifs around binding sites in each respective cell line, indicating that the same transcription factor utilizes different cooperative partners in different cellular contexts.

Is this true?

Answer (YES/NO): NO